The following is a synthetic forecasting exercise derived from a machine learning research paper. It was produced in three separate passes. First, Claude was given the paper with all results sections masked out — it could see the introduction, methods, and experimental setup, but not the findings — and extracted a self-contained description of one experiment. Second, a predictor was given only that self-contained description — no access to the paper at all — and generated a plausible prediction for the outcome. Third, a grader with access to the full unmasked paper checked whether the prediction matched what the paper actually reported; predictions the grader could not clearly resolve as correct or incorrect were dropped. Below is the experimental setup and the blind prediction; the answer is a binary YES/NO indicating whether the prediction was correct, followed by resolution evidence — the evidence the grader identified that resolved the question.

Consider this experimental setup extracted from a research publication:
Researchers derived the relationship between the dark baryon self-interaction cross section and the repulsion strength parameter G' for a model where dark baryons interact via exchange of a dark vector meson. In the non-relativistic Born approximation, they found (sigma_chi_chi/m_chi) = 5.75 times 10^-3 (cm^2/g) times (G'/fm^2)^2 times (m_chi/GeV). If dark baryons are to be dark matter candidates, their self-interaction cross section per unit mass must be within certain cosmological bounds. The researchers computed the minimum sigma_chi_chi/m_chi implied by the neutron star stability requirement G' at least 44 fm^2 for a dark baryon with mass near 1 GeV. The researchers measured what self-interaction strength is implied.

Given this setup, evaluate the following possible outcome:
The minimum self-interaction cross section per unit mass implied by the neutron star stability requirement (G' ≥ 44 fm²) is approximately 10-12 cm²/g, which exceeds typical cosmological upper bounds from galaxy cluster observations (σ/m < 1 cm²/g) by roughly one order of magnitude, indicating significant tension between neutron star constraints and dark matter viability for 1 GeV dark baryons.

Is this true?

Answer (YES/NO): YES